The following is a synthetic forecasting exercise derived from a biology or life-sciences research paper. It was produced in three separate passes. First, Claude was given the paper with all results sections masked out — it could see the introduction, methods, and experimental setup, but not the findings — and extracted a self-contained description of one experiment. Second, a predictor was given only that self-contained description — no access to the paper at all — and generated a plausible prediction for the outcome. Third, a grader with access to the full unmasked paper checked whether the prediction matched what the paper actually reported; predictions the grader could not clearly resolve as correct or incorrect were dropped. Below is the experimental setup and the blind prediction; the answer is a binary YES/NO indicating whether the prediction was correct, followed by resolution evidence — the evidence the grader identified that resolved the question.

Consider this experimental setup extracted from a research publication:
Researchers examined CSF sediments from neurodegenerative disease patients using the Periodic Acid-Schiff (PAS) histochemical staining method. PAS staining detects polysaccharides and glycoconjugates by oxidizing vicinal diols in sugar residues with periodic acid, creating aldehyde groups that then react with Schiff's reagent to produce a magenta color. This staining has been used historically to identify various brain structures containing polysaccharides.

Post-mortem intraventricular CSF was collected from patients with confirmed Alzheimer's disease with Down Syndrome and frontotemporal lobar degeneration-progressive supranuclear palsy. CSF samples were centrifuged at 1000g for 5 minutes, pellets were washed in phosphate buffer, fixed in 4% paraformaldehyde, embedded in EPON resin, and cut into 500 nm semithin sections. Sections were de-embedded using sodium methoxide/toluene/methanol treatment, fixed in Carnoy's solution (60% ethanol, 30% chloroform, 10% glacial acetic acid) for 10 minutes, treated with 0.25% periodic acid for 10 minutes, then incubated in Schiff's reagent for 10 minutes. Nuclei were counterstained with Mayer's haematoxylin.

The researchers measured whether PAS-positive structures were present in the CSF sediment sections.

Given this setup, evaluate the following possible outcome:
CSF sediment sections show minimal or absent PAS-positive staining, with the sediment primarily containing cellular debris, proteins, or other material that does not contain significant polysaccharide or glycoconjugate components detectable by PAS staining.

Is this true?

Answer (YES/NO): NO